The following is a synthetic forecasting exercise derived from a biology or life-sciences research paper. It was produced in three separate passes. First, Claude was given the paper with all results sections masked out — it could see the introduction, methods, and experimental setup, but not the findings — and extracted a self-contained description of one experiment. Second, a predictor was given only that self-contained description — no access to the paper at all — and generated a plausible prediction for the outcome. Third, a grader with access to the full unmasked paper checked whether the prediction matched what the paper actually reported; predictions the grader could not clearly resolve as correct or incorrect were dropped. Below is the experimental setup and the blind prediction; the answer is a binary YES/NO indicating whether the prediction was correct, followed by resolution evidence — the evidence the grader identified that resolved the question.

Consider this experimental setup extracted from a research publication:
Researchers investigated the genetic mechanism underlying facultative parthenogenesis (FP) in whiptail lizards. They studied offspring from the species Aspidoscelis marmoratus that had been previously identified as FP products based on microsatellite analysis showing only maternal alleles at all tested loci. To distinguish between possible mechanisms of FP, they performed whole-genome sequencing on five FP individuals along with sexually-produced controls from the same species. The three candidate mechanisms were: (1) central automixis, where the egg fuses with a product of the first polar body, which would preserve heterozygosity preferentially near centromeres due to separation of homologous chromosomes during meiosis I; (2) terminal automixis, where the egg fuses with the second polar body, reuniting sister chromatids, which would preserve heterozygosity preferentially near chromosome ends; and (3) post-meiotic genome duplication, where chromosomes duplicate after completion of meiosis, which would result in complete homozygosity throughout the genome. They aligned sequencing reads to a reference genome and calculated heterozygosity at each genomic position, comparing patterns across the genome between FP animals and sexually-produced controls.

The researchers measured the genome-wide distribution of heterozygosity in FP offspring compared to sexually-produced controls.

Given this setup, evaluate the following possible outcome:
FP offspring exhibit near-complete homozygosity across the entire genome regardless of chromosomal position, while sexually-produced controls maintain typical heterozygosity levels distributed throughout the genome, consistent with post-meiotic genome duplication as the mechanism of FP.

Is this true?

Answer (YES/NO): YES